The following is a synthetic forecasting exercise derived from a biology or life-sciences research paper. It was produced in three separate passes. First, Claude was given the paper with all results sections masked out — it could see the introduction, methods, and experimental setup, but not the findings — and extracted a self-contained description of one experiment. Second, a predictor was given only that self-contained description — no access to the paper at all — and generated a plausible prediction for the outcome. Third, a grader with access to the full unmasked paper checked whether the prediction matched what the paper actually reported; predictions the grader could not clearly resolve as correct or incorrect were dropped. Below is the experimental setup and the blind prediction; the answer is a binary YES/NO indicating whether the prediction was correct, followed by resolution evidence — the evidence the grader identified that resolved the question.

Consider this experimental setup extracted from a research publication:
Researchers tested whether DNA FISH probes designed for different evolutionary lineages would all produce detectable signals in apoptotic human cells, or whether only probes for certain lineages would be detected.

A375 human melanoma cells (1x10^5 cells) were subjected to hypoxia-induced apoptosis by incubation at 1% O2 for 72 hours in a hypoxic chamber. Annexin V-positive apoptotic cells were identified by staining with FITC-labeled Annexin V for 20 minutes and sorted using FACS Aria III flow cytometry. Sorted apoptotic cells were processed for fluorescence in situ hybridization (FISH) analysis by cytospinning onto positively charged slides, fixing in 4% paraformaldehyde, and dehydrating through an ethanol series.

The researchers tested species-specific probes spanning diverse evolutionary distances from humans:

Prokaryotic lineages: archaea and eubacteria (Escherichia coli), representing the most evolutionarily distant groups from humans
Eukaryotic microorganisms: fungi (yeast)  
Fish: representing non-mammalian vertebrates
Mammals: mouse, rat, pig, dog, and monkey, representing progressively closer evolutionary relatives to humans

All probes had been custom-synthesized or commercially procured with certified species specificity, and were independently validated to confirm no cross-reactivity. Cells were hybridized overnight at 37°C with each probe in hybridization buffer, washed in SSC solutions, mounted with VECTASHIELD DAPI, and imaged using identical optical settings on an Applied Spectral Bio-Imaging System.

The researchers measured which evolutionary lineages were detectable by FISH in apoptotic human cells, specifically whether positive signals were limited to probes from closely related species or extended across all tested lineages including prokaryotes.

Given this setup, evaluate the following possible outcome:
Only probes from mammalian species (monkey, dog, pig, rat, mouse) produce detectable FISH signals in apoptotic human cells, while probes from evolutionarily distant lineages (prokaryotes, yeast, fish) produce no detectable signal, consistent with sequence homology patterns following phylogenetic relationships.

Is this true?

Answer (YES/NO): NO